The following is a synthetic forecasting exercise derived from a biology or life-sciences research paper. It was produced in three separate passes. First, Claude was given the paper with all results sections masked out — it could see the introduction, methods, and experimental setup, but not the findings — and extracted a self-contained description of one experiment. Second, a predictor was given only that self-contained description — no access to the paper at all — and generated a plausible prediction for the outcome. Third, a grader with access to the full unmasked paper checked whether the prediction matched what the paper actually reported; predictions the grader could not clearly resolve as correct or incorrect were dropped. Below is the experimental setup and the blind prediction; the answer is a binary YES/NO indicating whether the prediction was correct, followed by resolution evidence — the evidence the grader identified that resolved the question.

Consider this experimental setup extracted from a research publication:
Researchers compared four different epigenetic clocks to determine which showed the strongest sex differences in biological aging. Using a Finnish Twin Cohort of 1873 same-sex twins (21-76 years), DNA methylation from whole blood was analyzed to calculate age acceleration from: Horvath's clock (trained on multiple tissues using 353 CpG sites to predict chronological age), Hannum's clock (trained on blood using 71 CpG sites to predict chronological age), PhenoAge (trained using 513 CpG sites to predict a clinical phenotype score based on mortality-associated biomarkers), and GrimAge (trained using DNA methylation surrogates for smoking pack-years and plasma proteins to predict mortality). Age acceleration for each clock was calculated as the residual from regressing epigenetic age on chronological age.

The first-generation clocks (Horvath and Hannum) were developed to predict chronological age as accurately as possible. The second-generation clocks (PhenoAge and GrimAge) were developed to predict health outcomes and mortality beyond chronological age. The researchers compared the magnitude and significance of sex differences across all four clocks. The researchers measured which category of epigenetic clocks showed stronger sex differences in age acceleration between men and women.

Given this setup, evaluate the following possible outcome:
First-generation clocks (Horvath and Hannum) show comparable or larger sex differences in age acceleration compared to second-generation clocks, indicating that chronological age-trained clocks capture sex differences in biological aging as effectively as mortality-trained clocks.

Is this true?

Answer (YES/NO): YES